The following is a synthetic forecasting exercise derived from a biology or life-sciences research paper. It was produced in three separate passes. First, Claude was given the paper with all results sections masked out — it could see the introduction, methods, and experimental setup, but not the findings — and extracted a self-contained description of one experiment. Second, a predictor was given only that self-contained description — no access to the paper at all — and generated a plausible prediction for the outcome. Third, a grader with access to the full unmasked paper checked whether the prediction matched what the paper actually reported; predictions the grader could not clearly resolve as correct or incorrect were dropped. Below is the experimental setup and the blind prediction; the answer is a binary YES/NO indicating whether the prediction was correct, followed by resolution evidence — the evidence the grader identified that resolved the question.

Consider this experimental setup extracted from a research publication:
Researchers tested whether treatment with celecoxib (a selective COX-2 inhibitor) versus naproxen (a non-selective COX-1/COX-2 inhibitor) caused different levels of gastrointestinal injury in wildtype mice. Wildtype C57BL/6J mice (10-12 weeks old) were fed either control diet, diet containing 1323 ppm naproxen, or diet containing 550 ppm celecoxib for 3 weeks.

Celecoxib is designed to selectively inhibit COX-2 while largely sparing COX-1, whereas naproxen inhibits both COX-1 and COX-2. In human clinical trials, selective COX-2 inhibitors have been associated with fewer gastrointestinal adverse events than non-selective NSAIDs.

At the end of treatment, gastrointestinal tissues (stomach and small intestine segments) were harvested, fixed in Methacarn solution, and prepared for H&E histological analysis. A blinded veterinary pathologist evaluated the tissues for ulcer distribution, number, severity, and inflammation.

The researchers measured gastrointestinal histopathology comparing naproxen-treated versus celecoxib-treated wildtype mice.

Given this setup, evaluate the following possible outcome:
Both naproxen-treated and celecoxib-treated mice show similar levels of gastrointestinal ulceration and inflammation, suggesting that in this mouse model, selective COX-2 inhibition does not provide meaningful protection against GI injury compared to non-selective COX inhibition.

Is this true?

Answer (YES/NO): NO